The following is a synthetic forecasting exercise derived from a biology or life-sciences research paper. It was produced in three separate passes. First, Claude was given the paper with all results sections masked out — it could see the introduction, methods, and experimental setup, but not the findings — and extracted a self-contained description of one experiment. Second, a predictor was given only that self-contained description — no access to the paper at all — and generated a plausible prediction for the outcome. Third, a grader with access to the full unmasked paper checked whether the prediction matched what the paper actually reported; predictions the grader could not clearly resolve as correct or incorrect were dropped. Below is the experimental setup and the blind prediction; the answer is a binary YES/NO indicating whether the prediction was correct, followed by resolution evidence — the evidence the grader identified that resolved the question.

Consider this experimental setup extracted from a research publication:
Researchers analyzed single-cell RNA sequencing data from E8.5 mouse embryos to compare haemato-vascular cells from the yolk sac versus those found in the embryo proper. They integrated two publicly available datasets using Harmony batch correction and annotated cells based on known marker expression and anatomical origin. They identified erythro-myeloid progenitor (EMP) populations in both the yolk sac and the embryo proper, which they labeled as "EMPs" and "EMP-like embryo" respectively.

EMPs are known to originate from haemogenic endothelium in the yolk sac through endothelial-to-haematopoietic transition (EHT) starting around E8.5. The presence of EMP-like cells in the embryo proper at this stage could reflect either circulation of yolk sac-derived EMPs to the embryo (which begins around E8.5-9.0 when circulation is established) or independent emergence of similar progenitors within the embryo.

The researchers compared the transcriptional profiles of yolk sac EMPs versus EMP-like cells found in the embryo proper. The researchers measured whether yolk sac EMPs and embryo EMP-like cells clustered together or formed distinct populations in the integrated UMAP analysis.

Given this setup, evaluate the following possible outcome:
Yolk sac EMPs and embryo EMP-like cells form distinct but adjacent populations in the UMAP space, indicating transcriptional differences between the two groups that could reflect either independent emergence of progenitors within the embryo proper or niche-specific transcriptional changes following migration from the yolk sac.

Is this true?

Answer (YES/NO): NO